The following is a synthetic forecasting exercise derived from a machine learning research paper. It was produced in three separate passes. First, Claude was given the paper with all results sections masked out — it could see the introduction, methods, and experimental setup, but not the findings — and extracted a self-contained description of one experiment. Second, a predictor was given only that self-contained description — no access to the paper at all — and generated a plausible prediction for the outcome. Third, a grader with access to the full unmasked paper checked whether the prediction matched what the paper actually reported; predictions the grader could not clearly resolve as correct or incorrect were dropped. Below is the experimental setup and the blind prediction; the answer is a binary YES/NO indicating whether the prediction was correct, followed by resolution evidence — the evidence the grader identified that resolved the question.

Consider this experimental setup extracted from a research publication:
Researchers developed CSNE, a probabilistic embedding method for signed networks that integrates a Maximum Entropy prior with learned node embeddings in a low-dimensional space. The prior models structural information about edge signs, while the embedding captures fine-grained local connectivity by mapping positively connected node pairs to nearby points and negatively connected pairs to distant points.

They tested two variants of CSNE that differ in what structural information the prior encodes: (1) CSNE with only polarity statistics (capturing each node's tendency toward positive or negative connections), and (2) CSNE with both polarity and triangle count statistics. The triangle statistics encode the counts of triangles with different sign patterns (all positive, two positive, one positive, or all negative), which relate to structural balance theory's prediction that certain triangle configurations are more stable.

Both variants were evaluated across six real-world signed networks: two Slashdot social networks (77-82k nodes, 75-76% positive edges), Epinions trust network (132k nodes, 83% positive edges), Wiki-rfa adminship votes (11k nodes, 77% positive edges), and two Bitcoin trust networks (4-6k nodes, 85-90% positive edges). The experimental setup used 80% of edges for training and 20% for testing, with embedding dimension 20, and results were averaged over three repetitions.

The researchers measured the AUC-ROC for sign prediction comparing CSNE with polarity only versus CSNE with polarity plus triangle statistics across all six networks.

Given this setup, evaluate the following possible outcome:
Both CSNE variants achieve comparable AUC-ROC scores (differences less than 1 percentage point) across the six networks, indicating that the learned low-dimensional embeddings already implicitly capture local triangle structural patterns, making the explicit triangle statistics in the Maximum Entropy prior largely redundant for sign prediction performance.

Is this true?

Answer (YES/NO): NO